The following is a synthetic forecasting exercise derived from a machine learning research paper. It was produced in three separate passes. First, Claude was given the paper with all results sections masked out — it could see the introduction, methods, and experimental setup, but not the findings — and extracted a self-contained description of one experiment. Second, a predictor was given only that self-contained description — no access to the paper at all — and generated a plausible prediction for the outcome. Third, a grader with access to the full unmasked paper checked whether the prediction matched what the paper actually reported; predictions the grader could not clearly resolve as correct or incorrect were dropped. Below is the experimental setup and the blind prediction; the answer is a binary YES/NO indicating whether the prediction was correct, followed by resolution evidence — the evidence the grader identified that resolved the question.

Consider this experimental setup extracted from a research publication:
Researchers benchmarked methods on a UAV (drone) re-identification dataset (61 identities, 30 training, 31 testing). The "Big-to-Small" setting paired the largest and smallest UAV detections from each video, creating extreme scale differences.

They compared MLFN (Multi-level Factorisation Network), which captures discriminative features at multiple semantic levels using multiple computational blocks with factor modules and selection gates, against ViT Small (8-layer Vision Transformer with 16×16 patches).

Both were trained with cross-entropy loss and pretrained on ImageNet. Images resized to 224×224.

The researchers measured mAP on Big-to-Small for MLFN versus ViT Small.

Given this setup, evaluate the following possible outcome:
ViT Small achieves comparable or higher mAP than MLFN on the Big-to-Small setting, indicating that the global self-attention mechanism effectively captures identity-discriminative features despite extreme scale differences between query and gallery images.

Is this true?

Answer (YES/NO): YES